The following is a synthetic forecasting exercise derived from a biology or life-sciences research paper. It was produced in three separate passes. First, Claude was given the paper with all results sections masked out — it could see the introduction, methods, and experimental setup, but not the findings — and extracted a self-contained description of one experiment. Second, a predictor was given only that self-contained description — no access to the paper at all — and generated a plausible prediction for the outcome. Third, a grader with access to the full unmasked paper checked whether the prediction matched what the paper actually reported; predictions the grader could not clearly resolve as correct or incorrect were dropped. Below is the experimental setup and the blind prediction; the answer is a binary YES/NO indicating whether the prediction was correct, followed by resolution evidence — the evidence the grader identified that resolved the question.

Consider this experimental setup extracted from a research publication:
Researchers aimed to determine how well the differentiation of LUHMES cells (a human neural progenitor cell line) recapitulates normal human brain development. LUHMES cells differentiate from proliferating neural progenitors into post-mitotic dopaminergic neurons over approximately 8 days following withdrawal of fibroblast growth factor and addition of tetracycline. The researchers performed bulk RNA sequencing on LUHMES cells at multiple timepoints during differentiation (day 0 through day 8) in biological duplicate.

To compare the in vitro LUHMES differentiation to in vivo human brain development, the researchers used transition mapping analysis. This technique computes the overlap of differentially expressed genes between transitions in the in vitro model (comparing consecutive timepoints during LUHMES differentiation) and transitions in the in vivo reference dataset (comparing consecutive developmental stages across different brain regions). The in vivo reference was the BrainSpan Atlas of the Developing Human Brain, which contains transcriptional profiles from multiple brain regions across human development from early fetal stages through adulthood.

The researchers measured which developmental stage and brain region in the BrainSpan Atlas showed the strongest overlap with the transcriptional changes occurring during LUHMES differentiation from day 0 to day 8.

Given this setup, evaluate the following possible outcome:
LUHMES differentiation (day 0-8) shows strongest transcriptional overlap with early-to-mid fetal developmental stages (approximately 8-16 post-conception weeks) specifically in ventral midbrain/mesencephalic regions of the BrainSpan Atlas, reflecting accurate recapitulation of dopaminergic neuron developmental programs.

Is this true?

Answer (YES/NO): NO